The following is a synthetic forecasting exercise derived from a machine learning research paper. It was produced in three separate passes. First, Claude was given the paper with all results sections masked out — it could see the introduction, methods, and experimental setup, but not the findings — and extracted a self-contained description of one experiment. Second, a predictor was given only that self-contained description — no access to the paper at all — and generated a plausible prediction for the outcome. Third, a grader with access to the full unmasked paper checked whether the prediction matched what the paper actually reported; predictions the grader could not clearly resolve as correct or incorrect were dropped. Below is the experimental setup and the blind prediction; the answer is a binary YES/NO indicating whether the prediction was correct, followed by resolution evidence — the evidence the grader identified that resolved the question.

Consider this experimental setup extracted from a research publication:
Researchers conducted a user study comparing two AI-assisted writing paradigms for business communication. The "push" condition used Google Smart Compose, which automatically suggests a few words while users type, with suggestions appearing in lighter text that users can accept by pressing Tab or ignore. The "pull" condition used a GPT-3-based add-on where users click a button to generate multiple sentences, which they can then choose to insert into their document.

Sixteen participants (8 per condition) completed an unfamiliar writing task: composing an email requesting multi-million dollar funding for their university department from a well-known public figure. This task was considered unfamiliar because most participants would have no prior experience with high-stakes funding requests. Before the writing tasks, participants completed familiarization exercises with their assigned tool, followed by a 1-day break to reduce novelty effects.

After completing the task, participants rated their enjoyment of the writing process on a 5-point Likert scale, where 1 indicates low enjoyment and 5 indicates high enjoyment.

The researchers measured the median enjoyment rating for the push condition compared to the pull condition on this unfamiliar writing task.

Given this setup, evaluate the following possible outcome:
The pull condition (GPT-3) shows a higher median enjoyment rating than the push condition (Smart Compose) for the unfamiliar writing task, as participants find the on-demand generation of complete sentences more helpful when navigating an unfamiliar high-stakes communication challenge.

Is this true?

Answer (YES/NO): NO